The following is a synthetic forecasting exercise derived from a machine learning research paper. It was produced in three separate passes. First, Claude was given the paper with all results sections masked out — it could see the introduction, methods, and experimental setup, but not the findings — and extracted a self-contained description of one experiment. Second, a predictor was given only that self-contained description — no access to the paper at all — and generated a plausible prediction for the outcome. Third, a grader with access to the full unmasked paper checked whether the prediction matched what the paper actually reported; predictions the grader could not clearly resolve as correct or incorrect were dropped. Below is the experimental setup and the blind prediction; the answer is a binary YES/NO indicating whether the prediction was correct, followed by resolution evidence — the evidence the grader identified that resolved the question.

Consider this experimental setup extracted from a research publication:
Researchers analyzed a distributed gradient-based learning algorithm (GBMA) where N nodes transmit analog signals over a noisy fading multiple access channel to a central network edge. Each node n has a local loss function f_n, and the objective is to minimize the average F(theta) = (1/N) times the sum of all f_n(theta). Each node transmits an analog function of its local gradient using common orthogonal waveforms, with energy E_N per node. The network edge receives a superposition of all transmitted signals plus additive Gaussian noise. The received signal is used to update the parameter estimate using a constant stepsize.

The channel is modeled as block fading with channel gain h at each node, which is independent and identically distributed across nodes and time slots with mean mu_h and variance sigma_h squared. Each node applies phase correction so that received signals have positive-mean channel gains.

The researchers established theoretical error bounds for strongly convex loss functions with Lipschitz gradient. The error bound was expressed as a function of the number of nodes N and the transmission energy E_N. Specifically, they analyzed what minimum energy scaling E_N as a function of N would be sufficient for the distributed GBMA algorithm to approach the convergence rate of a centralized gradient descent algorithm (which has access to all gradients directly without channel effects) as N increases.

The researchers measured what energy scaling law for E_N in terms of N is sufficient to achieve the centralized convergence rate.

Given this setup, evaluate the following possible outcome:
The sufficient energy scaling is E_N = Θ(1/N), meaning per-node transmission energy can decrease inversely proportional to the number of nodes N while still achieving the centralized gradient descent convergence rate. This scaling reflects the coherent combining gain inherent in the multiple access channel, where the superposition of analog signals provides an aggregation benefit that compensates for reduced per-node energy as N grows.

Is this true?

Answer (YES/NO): NO